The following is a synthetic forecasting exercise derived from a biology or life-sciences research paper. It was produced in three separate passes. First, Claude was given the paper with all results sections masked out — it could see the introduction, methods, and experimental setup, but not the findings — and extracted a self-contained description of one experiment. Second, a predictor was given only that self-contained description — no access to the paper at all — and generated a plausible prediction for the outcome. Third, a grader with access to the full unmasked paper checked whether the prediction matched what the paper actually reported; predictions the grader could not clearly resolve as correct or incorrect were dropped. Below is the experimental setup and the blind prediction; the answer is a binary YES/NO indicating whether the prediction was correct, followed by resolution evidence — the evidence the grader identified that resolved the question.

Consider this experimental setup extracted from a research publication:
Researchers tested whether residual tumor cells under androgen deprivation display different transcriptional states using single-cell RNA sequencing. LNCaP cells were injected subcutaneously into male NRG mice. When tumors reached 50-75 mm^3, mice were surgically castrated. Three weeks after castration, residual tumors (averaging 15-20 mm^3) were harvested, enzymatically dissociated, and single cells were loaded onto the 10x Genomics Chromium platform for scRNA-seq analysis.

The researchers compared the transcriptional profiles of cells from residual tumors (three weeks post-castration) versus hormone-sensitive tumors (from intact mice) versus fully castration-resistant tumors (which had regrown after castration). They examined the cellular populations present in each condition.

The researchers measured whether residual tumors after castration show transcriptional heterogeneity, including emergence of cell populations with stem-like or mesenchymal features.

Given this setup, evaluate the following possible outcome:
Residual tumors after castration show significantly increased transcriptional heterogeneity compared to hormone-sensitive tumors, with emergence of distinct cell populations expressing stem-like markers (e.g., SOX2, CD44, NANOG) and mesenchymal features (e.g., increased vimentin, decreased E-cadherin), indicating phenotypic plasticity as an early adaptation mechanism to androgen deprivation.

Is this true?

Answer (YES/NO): NO